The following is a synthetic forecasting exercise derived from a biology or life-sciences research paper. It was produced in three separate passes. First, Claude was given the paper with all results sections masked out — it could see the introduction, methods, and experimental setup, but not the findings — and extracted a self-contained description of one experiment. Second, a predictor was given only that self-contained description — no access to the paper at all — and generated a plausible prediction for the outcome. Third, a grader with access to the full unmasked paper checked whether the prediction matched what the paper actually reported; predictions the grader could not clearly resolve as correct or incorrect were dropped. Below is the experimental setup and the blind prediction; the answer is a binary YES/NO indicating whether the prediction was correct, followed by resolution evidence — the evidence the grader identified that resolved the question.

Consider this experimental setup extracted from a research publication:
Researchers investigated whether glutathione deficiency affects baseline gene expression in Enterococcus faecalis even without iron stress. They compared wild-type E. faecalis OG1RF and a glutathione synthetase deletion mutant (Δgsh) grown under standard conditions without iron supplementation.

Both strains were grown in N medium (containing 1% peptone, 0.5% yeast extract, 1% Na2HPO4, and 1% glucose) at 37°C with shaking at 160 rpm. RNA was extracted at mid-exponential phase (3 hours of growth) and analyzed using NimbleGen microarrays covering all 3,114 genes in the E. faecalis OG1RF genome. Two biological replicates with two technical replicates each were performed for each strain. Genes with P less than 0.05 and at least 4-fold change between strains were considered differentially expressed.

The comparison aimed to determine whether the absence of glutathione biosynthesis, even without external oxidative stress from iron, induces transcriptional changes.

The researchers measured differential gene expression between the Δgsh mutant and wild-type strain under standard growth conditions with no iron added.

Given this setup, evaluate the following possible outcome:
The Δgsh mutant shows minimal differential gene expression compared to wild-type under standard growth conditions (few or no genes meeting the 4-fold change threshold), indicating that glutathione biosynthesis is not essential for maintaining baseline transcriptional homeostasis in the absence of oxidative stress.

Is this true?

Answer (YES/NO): NO